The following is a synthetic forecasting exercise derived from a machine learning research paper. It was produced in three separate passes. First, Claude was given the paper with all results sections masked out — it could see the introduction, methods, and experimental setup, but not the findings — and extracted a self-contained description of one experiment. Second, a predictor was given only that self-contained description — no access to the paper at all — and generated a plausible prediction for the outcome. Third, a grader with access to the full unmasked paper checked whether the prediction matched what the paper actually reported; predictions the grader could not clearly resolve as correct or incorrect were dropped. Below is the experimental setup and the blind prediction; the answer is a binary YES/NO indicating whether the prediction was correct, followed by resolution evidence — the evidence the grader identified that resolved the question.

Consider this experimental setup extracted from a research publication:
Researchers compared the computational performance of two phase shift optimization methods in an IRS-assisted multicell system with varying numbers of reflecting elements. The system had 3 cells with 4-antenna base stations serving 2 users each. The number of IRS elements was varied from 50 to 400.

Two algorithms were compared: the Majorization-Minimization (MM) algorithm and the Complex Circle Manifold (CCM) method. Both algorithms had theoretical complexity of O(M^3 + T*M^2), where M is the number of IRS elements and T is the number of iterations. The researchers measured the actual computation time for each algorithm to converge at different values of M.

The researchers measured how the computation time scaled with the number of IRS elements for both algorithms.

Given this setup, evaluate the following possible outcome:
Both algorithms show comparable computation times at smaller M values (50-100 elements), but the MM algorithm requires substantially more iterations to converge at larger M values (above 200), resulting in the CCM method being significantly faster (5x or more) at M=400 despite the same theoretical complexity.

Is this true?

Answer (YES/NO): NO